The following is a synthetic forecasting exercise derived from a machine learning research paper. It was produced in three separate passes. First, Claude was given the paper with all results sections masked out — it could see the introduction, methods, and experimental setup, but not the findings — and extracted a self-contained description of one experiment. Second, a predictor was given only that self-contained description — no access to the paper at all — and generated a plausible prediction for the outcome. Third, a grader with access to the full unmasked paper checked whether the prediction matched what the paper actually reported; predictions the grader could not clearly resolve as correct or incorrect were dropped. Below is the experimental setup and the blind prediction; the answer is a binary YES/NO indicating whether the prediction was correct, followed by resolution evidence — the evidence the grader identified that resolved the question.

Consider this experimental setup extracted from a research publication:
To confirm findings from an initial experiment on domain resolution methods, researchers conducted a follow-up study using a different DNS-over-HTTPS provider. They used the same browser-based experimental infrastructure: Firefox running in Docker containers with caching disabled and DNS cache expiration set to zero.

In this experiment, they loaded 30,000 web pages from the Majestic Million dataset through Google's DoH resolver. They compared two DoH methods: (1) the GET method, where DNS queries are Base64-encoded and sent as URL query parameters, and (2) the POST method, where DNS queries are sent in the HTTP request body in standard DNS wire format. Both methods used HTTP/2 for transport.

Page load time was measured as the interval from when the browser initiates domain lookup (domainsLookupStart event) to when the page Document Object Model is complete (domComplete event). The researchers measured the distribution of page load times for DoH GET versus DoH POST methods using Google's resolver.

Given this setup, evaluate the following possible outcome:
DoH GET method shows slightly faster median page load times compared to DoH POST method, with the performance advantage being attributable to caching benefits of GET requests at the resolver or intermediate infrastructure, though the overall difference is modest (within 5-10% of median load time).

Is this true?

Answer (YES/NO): NO